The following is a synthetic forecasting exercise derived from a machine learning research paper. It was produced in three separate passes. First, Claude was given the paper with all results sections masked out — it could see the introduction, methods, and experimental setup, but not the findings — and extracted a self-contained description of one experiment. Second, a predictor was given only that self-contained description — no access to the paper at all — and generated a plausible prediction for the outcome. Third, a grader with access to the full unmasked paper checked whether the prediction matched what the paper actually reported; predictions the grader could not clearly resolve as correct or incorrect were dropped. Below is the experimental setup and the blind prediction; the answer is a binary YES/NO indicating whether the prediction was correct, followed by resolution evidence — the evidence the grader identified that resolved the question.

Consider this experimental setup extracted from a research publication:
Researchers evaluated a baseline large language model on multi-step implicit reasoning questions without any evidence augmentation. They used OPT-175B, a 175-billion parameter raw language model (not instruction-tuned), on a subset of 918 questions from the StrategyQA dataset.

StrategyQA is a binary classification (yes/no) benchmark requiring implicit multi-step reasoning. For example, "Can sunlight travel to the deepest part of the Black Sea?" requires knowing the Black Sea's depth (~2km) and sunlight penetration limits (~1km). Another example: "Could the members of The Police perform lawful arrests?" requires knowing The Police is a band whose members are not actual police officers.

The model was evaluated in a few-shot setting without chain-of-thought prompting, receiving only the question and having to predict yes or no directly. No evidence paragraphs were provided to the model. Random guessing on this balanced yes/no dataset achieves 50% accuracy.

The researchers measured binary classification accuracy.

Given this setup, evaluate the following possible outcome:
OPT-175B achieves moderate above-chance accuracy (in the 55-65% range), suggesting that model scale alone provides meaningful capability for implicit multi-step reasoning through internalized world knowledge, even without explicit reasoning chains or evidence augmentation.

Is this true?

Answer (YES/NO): NO